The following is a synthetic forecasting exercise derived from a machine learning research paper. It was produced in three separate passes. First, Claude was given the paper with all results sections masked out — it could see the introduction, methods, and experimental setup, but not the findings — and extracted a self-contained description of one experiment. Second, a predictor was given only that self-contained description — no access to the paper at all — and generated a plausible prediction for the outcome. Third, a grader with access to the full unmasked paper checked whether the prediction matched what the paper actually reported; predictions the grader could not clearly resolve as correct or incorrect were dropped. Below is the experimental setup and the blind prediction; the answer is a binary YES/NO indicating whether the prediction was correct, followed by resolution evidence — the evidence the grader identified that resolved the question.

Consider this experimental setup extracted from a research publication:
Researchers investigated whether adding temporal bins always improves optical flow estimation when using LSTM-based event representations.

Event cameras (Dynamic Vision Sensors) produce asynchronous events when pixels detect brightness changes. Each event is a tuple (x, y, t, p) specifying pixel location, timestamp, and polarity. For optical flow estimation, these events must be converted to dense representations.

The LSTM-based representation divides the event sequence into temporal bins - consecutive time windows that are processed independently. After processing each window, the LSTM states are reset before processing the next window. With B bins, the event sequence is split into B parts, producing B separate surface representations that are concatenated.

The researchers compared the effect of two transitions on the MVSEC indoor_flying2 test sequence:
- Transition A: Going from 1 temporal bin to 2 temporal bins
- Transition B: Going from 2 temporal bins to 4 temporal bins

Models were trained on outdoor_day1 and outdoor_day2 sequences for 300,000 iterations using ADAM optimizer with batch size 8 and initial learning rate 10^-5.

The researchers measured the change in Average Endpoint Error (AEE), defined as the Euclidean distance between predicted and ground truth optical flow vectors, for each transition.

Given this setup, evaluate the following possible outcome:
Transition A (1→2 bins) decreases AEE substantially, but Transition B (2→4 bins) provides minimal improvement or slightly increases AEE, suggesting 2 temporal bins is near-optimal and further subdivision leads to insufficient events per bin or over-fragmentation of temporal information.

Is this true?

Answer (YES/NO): NO